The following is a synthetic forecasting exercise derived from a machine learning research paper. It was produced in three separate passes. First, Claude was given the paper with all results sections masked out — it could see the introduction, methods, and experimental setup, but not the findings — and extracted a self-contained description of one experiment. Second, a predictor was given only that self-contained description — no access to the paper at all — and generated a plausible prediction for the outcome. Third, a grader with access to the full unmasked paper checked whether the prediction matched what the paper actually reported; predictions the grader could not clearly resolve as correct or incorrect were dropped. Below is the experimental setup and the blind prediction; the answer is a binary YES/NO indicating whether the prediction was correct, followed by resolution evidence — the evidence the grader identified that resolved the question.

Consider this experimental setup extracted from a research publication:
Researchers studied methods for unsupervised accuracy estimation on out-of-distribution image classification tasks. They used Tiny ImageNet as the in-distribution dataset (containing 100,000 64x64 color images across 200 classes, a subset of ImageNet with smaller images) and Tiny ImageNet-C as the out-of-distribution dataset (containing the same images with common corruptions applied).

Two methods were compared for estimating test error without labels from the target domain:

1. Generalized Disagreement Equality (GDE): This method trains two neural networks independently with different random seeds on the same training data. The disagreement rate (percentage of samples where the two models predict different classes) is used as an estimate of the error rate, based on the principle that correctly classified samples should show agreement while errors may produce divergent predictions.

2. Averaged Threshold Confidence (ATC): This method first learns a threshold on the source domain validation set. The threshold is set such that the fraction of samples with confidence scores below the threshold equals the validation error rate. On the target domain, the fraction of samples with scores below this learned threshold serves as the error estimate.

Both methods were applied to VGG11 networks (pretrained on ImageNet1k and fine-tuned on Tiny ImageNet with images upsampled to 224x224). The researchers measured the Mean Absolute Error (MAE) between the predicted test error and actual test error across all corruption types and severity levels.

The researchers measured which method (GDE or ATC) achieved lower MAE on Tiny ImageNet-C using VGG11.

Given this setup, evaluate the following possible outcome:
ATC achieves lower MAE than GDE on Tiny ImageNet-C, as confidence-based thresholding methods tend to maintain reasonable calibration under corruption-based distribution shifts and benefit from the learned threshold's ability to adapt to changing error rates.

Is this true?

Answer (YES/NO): YES